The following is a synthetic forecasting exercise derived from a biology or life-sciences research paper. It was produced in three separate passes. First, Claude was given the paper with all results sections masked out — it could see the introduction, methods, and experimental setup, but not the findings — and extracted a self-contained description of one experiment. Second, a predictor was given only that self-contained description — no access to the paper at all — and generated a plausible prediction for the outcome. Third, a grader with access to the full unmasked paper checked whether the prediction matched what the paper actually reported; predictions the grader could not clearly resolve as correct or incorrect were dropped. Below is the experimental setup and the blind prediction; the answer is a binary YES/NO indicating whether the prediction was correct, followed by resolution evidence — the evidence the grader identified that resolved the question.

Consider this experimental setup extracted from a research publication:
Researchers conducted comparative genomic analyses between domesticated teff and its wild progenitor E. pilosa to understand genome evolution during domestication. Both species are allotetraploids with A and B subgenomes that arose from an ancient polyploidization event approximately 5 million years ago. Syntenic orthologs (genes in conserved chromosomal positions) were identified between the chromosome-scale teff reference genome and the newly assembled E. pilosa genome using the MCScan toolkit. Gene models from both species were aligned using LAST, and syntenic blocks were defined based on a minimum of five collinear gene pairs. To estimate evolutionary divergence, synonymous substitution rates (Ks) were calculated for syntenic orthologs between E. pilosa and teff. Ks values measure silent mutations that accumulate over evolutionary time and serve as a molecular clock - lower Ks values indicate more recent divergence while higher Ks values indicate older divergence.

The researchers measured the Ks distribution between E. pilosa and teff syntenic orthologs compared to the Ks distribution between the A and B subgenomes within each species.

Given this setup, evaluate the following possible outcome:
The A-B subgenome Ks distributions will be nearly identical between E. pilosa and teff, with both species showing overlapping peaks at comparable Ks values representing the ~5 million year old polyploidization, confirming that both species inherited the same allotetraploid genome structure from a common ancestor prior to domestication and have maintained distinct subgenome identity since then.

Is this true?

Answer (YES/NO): YES